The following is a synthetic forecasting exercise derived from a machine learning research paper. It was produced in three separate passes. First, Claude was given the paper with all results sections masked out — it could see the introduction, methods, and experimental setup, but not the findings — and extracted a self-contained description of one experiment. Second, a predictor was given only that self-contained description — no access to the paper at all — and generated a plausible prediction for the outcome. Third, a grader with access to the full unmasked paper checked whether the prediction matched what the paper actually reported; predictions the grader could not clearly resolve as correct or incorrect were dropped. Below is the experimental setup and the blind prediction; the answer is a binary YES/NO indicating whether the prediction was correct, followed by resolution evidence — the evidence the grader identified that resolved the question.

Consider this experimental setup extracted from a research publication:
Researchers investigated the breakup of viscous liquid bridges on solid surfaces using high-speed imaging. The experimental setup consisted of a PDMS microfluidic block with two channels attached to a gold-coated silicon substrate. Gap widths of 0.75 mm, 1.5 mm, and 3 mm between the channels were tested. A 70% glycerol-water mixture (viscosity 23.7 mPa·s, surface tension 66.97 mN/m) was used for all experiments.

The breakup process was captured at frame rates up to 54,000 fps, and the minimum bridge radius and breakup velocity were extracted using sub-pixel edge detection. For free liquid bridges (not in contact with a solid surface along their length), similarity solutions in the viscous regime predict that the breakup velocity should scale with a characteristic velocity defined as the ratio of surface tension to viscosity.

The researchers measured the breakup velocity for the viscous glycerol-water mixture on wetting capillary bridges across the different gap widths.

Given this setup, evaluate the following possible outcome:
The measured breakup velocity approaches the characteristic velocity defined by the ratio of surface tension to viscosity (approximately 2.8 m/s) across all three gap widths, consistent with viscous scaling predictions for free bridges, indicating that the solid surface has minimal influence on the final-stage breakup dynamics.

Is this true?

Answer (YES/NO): NO